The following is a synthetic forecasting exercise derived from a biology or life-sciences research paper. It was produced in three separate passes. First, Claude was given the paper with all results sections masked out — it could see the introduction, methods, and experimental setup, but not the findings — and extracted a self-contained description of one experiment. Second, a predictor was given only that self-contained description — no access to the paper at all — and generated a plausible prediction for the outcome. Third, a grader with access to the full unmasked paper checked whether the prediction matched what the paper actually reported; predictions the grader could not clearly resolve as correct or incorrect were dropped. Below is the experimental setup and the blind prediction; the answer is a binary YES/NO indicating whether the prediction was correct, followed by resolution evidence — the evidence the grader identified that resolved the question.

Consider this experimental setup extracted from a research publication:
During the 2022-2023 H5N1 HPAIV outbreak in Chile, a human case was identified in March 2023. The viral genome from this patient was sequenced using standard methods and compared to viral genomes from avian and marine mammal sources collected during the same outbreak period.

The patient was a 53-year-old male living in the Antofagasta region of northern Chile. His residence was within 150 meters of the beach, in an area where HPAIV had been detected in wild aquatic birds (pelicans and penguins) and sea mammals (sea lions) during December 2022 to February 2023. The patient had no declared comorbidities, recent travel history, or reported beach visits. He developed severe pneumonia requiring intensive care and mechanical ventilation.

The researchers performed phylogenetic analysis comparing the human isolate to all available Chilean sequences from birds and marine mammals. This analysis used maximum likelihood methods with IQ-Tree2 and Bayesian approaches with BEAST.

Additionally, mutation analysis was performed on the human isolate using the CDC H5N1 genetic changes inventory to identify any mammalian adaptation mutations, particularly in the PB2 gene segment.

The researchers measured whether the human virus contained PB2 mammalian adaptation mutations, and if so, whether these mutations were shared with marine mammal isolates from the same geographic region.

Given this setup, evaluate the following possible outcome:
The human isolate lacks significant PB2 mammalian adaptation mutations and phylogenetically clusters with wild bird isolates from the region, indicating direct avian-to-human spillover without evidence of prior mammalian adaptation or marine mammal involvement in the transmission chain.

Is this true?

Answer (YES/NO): NO